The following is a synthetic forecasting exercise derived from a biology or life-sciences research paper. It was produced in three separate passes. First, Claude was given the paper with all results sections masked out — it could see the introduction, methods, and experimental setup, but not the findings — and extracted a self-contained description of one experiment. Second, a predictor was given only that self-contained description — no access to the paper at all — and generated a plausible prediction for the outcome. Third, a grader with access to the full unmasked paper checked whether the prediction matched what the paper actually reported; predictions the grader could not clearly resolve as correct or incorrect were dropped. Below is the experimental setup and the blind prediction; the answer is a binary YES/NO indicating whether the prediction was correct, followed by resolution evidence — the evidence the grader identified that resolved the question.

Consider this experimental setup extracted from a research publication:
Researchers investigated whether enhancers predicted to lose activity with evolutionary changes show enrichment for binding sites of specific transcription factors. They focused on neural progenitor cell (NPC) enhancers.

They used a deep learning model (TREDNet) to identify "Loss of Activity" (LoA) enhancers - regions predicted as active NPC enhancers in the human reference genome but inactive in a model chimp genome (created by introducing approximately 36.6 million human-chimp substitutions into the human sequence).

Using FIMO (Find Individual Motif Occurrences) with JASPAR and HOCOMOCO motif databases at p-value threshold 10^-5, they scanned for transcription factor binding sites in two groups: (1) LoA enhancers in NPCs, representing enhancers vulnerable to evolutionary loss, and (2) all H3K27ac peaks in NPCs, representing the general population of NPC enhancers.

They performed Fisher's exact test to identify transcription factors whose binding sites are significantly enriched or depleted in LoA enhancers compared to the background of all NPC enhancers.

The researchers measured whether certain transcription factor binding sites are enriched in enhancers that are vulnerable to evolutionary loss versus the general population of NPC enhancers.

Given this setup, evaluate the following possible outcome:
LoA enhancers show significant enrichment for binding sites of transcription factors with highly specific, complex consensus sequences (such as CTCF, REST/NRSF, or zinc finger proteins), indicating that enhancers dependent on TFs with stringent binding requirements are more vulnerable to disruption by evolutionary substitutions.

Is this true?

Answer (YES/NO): NO